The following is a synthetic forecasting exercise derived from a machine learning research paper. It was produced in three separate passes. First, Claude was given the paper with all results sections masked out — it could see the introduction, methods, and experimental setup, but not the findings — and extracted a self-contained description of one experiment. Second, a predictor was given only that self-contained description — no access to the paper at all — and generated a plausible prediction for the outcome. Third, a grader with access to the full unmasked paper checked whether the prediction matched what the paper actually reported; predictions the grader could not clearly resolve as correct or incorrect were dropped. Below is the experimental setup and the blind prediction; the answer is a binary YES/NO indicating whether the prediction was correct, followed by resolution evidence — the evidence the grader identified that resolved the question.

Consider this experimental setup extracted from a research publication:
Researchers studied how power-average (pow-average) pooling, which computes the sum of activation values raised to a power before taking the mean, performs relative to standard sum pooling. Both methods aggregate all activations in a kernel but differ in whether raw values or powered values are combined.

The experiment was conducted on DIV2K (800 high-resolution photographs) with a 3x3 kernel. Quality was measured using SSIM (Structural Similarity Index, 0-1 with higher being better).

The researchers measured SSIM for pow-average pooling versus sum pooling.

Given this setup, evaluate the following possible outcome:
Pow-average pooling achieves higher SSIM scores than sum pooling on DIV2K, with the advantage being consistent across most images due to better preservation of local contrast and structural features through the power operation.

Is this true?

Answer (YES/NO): YES